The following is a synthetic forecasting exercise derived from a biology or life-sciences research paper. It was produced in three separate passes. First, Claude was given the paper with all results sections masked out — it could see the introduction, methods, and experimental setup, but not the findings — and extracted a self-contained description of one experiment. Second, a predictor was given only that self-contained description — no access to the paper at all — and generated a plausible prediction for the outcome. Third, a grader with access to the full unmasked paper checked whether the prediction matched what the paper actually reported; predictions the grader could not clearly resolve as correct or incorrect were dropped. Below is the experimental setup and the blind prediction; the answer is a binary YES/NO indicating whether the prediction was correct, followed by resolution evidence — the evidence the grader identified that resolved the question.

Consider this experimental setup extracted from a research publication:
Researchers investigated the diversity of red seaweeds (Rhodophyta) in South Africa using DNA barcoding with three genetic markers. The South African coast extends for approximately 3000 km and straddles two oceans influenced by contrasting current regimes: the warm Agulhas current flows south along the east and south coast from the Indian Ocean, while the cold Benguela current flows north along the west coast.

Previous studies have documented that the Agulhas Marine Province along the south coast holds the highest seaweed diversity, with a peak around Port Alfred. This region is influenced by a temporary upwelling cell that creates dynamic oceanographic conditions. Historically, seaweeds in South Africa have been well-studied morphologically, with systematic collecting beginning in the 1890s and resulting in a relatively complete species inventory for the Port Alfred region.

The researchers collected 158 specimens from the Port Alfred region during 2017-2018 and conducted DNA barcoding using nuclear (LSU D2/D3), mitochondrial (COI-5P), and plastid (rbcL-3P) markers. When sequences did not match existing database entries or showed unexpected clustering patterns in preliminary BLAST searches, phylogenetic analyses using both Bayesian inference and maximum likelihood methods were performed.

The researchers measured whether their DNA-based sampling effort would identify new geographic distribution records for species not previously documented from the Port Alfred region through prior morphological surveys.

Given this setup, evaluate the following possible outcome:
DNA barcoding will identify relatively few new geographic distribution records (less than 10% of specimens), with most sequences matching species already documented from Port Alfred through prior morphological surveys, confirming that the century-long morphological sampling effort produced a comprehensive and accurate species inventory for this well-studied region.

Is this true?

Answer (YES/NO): NO